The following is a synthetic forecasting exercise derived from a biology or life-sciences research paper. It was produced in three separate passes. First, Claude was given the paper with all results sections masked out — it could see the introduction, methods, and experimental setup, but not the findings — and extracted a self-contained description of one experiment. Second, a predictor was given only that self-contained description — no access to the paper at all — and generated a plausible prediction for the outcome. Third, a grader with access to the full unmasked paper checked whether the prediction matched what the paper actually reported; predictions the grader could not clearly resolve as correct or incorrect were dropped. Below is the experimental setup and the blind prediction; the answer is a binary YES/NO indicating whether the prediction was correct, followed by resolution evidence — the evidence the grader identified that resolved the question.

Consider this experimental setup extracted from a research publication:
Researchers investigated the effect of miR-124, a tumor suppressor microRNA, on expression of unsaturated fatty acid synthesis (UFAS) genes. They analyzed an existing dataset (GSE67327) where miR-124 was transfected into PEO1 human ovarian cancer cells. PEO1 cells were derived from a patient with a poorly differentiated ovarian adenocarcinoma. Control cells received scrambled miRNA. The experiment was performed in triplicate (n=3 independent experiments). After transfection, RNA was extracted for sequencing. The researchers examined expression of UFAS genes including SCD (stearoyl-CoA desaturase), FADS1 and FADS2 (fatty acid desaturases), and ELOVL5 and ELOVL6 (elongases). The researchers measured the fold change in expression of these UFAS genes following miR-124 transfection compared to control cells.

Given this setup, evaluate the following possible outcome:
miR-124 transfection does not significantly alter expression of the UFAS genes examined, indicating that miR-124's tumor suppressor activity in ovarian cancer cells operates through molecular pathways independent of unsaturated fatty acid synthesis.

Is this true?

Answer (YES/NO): NO